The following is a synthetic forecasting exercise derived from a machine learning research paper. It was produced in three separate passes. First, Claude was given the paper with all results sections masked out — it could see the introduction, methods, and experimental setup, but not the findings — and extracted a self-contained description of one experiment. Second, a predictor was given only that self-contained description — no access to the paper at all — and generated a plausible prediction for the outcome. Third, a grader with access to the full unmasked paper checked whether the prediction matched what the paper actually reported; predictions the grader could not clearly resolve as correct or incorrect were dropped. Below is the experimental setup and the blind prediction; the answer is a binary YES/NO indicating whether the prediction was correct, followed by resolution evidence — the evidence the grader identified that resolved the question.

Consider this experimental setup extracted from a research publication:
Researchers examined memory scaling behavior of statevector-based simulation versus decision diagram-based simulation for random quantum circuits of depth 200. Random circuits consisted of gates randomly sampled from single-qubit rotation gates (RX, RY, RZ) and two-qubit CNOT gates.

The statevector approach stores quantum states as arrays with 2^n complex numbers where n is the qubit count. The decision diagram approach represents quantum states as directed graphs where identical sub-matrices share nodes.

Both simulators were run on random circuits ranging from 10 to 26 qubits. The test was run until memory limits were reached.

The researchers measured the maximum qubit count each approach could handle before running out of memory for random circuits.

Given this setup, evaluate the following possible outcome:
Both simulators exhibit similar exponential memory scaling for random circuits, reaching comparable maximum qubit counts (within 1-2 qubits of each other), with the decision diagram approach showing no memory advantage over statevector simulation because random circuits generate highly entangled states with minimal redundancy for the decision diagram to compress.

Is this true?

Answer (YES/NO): NO